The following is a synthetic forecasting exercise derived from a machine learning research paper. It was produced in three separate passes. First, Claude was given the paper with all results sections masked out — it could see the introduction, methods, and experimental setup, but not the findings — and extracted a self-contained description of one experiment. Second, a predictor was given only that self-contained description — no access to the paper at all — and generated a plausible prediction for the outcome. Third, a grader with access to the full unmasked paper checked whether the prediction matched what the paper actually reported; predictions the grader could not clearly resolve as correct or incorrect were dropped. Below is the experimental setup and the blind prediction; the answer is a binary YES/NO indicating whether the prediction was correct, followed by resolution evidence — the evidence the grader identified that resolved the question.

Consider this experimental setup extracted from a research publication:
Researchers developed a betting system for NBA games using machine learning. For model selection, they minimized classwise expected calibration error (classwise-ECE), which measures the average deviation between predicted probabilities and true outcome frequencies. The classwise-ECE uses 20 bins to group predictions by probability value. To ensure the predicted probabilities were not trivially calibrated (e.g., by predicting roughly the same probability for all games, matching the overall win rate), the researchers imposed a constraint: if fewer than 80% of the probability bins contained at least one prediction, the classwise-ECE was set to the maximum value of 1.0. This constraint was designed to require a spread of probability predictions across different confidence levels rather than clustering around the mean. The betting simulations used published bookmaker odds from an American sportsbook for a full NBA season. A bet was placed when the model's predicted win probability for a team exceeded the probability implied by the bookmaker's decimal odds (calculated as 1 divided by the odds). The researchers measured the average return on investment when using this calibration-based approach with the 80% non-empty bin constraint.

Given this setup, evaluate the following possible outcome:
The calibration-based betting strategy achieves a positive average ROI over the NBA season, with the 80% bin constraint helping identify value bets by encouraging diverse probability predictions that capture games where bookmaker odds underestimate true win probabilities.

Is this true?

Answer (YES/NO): YES